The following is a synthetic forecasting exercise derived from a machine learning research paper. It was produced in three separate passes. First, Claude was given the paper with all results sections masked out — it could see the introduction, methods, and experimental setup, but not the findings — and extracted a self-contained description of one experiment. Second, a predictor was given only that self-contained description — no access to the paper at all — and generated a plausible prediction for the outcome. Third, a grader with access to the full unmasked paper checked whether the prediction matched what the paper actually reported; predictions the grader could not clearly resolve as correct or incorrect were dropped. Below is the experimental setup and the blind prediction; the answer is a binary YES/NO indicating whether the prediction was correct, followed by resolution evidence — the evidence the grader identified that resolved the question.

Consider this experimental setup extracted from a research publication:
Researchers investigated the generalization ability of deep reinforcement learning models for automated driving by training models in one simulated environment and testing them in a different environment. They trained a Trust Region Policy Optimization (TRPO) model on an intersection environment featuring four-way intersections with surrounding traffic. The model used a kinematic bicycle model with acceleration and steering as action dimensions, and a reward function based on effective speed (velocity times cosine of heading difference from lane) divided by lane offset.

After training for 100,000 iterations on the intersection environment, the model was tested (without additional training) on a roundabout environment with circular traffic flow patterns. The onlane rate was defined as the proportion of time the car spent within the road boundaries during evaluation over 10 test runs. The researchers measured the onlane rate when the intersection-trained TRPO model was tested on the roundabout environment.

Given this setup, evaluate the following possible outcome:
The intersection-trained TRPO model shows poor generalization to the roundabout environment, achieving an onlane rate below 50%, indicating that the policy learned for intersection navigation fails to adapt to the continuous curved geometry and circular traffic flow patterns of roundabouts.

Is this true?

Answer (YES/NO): NO